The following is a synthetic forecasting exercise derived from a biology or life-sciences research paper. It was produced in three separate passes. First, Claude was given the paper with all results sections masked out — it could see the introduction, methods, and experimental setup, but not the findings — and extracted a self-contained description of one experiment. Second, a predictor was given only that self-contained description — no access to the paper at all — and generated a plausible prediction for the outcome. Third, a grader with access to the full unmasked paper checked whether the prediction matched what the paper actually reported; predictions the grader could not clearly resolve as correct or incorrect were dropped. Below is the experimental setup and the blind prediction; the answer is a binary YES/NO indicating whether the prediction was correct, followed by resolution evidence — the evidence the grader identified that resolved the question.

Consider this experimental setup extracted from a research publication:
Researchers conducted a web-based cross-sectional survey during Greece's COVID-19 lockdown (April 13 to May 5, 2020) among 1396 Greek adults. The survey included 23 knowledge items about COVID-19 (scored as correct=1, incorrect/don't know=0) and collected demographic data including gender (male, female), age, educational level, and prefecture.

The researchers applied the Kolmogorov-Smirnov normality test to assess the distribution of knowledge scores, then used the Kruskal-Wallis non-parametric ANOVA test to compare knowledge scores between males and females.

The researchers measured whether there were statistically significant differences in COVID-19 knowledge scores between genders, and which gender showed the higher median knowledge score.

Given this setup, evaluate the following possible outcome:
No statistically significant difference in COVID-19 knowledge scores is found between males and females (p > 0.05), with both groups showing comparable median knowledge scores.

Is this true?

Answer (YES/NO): NO